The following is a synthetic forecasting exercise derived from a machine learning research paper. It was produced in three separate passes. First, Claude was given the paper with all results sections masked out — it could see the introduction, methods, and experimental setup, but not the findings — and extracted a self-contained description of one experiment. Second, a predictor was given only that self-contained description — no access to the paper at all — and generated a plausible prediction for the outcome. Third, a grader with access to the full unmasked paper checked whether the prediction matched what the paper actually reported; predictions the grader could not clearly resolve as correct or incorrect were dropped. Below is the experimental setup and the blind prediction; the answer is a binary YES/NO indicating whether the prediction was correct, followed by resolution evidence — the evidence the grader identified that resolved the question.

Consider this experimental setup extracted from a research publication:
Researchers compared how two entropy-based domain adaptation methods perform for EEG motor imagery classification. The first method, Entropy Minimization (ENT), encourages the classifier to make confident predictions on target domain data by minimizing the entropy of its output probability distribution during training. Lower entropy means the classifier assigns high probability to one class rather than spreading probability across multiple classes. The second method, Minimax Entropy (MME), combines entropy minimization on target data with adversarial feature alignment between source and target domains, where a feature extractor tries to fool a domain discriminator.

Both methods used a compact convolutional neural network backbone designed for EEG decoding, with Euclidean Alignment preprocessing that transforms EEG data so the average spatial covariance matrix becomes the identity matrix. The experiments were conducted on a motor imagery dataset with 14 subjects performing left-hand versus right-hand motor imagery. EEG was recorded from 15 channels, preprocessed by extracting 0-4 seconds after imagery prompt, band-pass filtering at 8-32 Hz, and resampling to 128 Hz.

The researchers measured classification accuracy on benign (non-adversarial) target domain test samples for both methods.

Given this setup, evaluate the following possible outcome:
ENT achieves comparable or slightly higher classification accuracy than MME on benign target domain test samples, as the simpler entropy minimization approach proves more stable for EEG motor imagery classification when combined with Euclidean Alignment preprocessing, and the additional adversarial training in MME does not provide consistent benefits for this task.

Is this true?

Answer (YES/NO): NO